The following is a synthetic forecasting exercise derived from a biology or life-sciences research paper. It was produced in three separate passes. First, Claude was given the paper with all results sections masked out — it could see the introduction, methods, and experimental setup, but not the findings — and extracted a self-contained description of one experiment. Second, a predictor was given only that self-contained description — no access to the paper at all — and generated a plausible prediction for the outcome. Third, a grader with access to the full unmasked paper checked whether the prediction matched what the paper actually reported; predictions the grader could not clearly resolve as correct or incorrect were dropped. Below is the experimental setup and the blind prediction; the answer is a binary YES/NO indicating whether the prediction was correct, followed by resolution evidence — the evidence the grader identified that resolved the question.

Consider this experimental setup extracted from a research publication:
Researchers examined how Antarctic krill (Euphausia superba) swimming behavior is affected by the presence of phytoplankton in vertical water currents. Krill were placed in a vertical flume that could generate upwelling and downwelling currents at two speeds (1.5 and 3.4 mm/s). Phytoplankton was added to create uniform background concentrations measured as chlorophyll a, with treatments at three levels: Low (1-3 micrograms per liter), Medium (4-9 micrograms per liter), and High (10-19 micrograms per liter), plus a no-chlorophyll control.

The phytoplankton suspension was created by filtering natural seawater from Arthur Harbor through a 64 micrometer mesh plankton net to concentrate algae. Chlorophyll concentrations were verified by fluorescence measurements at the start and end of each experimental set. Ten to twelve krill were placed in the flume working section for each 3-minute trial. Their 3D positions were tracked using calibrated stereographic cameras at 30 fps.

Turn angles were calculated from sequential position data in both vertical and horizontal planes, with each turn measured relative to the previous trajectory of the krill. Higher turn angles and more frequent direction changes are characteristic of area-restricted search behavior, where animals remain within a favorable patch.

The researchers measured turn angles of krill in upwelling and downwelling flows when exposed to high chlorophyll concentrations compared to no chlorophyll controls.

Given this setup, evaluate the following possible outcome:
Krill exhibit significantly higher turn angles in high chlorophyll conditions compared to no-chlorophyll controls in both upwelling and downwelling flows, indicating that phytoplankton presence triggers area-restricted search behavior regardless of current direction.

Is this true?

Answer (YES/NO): YES